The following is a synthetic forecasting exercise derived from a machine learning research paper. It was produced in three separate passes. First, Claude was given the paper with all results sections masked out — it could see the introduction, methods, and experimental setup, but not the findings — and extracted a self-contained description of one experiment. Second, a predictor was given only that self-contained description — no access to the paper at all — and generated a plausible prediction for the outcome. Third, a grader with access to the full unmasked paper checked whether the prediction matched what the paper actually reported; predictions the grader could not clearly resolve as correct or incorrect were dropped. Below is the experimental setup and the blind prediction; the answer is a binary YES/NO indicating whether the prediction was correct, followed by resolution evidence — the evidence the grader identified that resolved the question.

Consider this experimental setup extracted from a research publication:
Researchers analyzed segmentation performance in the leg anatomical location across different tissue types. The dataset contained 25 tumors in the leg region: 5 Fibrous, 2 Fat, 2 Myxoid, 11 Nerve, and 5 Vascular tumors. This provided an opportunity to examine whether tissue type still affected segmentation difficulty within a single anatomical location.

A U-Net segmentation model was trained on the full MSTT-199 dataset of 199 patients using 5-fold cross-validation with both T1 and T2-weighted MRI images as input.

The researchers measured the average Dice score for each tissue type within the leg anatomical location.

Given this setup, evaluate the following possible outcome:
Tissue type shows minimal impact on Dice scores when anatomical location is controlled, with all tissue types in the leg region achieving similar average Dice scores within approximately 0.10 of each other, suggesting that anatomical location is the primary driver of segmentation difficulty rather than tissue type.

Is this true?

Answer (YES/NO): NO